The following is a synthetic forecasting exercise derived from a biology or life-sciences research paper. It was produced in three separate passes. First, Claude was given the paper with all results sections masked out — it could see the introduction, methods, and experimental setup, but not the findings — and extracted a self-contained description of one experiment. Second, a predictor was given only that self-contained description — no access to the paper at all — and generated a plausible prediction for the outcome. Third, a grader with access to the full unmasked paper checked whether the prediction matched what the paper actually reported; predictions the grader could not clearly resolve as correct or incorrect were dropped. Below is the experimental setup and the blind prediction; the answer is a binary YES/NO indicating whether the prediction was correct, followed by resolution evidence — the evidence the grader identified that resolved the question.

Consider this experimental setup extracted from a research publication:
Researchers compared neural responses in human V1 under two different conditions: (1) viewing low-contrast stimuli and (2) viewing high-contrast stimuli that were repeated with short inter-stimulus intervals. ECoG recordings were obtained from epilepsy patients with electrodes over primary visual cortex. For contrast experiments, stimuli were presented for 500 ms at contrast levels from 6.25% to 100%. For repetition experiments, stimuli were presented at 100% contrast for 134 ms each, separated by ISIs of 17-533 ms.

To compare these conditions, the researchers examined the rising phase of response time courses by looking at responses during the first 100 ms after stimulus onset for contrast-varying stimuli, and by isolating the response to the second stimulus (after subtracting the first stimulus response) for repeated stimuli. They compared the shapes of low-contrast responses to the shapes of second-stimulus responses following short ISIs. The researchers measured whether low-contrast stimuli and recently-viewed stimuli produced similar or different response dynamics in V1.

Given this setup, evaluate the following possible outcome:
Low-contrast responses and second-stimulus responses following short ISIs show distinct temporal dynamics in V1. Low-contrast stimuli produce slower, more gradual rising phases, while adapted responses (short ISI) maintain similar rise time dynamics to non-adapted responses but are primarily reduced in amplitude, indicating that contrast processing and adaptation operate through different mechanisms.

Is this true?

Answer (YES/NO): NO